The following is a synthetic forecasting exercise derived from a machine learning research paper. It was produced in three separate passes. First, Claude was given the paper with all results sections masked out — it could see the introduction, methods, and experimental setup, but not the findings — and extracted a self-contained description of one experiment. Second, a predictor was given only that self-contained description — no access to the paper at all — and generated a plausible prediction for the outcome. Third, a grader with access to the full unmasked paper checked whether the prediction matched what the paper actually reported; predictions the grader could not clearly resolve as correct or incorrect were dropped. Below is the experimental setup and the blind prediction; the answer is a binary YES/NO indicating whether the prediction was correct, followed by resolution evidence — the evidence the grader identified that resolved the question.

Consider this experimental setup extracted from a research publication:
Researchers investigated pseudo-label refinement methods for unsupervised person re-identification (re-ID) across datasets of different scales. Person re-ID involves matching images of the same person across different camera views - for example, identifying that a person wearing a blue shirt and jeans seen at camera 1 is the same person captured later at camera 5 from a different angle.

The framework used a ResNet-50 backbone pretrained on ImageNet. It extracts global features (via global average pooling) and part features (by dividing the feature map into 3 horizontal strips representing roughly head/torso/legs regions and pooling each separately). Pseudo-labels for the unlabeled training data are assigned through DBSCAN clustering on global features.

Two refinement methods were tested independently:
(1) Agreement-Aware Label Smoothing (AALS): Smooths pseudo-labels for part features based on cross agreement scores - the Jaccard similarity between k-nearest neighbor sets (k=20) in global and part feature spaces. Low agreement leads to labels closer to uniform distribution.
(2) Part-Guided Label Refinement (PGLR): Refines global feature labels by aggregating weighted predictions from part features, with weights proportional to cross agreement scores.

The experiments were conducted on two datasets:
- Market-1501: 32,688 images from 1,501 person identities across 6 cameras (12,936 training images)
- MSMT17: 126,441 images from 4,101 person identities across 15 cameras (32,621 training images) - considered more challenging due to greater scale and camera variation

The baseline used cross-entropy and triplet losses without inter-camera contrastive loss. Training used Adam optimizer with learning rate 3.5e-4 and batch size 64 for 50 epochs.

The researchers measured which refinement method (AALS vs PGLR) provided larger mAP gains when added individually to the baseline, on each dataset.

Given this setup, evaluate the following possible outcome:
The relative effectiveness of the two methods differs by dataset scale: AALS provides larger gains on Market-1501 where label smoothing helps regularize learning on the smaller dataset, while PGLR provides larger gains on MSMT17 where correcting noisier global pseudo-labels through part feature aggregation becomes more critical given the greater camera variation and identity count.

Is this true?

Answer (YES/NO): YES